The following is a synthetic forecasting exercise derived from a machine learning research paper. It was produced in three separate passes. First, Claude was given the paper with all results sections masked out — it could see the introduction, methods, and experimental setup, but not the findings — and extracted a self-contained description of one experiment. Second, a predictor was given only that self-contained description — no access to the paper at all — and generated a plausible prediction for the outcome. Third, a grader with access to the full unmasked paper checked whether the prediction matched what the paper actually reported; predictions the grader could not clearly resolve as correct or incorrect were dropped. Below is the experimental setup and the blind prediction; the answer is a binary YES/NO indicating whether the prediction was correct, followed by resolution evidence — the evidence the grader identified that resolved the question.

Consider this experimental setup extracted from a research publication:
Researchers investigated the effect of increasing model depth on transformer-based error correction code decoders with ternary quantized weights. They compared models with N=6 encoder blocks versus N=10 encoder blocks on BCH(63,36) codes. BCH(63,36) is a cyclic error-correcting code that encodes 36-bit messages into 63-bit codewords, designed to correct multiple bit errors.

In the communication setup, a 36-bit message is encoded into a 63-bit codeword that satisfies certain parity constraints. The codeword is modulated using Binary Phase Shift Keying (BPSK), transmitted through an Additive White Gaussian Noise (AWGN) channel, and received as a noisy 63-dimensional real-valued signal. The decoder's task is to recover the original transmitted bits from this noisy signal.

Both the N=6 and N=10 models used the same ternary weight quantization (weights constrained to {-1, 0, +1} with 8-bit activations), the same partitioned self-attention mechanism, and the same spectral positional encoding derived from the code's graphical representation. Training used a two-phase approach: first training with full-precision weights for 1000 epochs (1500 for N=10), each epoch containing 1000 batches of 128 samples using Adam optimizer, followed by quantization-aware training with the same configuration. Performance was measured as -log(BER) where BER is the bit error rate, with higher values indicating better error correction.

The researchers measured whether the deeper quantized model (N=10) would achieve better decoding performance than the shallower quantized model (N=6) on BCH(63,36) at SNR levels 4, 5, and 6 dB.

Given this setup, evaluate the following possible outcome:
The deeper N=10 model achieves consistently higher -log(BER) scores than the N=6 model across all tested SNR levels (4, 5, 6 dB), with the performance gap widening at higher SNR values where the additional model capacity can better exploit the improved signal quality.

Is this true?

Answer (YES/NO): NO